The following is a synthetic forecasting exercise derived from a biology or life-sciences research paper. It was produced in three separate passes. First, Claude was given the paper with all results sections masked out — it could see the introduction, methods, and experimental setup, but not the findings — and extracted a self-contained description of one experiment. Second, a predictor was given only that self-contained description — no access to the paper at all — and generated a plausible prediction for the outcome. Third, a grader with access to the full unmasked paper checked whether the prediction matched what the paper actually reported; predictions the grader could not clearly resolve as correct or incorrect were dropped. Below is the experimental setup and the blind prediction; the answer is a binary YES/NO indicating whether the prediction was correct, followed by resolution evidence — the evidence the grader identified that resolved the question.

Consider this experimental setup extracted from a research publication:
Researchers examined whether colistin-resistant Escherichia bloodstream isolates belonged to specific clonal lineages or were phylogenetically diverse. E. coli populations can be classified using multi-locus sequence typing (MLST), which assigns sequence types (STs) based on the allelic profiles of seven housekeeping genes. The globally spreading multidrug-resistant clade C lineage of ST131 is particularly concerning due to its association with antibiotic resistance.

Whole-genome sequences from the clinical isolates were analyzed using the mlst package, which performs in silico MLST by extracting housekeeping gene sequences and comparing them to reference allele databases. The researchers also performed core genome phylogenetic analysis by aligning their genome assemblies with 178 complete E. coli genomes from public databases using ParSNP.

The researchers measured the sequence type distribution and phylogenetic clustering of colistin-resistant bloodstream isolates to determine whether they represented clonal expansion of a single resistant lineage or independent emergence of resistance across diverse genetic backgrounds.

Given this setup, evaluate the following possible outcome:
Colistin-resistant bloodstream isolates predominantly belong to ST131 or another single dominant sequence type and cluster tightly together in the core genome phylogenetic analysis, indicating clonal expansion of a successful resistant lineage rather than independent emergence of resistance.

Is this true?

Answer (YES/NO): NO